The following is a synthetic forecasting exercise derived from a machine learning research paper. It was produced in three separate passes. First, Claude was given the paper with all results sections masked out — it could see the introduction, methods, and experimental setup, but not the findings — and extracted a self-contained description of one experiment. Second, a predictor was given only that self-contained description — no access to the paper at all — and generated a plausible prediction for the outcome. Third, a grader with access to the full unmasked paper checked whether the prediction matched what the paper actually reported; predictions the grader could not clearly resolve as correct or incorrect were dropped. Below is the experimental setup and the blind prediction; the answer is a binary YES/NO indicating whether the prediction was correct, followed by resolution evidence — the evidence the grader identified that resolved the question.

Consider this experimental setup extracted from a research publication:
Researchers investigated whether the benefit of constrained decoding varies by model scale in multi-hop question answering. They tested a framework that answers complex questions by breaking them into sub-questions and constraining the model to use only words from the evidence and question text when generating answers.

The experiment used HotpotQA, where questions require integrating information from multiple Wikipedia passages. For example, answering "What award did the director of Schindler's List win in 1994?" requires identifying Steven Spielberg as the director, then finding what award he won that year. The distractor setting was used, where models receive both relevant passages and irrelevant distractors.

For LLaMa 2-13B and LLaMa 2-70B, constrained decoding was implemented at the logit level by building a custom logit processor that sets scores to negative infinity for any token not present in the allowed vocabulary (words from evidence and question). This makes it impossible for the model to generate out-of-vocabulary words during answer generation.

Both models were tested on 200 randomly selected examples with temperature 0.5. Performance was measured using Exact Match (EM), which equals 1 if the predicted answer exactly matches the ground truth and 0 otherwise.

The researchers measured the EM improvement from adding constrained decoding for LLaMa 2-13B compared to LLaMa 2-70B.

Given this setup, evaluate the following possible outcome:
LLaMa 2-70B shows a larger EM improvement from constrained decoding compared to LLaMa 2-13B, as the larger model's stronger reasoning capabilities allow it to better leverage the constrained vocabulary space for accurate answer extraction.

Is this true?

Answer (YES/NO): YES